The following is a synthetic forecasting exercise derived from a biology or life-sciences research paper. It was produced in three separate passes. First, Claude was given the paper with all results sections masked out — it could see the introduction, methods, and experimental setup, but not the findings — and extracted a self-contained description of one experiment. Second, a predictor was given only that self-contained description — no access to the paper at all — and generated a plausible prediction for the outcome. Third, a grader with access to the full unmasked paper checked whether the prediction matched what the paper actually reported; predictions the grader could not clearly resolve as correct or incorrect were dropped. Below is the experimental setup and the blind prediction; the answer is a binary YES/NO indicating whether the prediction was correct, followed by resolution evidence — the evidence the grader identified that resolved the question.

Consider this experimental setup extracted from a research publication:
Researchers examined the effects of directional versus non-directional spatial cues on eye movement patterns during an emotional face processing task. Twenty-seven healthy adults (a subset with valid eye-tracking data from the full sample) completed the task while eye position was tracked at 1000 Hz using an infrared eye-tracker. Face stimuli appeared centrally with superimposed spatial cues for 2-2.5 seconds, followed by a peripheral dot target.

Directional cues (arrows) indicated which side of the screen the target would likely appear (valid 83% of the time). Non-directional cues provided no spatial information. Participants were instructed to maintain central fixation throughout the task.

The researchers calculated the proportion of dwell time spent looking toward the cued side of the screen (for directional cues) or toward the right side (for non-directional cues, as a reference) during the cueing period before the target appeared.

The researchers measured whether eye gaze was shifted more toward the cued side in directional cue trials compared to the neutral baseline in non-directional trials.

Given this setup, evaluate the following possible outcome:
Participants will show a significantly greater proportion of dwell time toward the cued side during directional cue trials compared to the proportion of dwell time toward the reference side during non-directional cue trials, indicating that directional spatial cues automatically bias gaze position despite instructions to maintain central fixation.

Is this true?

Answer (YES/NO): NO